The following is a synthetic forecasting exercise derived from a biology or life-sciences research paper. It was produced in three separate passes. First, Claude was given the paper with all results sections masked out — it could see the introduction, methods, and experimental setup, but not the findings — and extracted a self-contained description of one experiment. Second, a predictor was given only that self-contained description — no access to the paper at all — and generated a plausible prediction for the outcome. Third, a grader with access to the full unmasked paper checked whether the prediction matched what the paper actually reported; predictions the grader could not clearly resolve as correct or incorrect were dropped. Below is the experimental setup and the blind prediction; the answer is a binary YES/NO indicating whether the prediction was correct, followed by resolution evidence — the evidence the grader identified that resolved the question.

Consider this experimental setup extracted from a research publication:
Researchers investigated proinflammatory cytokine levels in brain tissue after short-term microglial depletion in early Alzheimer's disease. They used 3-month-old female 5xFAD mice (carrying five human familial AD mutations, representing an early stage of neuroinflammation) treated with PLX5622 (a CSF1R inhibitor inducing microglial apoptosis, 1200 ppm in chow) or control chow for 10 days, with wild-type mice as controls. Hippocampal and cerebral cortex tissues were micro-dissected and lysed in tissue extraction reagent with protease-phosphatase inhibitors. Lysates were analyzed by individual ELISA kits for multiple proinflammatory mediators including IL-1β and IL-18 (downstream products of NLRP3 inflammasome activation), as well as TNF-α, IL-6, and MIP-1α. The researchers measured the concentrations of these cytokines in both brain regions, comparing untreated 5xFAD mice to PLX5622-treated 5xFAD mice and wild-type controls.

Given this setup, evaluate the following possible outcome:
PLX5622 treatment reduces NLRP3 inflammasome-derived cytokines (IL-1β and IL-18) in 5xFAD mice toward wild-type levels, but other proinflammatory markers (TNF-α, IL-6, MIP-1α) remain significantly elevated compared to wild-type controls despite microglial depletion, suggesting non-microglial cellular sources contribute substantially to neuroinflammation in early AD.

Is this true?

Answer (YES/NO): NO